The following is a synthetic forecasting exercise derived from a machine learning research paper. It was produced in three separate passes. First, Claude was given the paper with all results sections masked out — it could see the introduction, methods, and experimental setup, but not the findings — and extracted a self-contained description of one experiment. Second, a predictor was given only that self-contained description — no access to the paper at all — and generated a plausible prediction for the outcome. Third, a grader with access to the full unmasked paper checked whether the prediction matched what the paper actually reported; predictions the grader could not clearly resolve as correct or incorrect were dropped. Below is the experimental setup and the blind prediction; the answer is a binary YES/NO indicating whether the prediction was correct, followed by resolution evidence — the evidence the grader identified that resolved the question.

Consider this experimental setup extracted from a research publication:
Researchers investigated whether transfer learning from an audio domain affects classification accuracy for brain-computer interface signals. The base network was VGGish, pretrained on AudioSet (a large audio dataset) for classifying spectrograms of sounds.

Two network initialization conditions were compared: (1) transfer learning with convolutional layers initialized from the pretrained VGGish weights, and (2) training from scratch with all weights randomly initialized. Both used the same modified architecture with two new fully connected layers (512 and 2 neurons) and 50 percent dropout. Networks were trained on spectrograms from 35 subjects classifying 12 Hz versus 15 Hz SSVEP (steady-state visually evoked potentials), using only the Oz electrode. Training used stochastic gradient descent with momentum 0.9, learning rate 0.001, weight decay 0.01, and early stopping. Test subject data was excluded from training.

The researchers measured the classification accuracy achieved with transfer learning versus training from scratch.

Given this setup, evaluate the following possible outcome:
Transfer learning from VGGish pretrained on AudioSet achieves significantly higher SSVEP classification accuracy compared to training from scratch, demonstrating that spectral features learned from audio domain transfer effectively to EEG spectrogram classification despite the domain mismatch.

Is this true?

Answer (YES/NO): NO